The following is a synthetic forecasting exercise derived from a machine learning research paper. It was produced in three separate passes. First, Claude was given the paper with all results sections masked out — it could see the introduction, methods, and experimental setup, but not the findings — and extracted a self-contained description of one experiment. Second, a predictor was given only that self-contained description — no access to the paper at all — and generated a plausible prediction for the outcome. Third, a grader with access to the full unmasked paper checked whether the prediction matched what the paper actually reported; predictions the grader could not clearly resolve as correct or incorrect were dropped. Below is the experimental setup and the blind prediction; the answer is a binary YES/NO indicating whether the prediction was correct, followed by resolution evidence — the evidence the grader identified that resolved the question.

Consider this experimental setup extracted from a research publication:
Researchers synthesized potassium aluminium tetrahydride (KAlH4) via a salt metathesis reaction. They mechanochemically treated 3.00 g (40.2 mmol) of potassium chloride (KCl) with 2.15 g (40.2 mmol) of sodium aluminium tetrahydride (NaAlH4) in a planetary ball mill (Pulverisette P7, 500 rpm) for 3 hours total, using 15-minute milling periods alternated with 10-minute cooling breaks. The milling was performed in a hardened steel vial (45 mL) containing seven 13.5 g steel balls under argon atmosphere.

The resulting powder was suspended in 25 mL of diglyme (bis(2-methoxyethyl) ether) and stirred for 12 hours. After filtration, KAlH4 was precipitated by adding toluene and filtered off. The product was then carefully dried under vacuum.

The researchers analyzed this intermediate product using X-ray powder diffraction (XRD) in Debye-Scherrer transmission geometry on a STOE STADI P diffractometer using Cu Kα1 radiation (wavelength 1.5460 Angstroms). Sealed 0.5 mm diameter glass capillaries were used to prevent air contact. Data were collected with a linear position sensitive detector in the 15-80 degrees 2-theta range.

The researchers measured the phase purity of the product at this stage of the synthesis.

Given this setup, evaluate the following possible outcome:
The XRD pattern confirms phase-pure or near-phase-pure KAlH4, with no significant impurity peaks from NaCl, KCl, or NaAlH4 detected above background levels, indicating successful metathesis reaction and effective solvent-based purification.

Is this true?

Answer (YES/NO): NO